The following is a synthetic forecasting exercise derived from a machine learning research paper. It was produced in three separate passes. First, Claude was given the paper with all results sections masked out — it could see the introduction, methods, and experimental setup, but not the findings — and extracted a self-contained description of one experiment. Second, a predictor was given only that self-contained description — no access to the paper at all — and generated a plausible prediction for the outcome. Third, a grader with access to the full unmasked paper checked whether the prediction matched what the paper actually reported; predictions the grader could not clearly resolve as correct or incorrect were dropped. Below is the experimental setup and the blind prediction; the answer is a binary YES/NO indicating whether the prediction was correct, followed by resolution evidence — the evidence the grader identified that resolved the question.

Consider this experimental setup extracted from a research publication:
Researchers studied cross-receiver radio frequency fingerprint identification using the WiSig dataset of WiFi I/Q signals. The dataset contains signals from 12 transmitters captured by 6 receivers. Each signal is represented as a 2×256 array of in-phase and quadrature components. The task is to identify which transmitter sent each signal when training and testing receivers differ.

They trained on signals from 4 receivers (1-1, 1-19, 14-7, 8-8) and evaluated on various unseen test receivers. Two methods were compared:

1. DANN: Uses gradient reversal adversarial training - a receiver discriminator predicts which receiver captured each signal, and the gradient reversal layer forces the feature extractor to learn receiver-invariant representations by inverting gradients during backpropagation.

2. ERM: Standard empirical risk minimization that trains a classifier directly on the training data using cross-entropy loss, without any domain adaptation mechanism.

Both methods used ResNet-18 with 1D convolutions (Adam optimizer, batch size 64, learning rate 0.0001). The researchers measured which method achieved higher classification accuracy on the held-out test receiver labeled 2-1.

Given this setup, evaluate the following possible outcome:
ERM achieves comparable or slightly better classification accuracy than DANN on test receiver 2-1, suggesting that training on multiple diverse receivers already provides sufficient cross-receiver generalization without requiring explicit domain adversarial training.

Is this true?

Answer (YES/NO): NO